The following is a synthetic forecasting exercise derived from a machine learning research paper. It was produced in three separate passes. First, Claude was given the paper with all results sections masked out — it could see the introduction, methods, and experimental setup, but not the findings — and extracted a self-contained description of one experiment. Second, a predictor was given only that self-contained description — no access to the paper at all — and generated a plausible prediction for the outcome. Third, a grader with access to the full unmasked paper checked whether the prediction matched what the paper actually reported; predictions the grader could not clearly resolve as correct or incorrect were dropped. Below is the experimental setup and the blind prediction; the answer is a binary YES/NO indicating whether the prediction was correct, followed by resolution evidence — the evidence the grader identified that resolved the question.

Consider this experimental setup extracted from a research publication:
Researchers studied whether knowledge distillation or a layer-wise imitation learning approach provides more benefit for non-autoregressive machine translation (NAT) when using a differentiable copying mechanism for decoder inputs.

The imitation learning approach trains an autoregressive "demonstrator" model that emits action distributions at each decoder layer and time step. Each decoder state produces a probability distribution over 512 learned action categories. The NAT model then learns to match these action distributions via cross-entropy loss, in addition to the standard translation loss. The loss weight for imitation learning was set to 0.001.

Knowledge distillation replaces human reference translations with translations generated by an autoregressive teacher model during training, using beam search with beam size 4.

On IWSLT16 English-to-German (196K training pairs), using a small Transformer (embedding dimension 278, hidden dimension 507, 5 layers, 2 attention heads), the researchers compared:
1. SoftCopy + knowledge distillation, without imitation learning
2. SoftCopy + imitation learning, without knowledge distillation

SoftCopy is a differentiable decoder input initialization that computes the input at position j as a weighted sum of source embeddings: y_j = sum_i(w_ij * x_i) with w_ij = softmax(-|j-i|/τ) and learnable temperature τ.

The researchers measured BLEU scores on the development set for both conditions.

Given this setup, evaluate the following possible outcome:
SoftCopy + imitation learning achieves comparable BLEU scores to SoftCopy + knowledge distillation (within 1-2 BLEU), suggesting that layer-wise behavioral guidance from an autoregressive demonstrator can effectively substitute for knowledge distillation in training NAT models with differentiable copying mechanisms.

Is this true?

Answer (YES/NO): YES